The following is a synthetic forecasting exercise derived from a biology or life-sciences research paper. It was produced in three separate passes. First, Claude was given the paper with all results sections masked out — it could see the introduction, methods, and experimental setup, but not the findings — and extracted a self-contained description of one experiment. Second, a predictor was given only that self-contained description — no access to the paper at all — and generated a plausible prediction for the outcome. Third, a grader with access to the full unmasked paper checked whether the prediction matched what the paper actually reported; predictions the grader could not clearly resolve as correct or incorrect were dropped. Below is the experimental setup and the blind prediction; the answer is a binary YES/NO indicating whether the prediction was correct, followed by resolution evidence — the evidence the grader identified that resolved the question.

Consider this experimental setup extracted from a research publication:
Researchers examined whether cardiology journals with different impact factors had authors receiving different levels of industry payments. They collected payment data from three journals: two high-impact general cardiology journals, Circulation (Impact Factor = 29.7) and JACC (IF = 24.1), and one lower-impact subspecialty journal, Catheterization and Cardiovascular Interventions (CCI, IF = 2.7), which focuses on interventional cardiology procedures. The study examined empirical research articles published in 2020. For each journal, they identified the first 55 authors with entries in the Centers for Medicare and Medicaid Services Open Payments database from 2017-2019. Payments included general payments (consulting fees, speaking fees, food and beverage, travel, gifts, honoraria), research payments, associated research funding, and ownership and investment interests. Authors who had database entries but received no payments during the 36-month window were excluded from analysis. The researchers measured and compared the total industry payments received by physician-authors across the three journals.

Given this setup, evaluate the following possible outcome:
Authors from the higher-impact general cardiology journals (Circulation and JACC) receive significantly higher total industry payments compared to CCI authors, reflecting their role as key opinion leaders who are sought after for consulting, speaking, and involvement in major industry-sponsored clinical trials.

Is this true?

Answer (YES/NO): YES